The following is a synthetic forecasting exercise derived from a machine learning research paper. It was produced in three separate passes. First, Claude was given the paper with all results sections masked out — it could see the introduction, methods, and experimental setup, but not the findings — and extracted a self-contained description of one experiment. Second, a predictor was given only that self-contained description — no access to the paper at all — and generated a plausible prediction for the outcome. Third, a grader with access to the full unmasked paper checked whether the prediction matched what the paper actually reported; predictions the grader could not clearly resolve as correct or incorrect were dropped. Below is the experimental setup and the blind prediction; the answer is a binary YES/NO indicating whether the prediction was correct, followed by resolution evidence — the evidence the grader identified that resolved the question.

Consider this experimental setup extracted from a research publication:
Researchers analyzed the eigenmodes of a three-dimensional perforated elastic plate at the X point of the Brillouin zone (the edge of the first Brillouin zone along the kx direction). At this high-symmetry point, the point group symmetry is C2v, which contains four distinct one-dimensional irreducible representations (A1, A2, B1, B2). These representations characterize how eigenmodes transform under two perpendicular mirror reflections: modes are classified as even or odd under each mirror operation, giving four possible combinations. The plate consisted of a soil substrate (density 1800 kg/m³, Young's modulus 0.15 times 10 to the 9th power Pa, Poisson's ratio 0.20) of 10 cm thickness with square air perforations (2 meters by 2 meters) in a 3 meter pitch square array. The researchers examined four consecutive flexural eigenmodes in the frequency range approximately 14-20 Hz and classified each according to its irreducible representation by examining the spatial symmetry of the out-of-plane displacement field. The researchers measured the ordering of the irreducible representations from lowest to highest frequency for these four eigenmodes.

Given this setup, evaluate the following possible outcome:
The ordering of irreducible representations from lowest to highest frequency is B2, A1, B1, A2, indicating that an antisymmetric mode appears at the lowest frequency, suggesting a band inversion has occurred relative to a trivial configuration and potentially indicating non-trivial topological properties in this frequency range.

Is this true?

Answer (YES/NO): YES